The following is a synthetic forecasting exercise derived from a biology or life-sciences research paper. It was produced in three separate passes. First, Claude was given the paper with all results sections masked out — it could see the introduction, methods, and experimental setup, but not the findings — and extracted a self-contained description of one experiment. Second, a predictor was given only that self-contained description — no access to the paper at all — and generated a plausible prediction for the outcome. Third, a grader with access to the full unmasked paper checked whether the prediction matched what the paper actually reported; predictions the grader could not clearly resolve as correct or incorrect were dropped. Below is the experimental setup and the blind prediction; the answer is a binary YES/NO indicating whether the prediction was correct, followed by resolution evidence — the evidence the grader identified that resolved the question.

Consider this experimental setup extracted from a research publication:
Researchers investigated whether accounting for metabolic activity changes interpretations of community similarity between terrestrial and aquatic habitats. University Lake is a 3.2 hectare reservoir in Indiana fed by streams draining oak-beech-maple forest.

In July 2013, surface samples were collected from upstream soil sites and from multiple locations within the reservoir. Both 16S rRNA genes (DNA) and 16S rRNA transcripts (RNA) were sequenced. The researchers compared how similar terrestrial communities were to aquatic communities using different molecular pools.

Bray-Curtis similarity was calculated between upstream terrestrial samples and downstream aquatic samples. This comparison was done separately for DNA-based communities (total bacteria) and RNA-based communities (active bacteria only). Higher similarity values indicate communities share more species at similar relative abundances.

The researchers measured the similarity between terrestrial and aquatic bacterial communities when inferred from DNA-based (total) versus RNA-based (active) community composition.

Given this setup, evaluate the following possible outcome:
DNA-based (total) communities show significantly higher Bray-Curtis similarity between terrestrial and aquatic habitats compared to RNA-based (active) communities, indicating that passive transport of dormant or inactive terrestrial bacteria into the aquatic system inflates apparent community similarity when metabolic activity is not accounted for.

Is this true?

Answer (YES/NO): YES